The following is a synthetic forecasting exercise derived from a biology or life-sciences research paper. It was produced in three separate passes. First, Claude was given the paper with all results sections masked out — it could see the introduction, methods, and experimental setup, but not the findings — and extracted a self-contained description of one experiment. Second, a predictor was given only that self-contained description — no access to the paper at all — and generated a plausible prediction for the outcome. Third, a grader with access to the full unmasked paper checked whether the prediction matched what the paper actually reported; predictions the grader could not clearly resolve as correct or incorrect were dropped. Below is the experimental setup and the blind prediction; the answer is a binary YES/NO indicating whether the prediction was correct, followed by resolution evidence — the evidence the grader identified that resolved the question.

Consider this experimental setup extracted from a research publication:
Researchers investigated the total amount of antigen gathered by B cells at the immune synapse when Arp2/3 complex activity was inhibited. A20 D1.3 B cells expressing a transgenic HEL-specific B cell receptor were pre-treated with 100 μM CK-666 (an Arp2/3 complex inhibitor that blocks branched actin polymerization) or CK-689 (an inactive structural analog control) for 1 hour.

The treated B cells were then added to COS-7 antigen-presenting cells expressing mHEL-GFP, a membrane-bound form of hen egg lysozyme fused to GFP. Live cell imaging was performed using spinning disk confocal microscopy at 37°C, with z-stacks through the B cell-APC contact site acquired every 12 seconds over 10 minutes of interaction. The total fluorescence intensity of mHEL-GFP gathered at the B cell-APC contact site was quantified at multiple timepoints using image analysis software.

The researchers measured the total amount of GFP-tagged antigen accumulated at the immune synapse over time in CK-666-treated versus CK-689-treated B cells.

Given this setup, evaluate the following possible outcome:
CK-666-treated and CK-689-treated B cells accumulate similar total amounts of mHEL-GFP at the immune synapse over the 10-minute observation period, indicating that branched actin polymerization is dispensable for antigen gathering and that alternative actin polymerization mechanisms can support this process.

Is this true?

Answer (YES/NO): YES